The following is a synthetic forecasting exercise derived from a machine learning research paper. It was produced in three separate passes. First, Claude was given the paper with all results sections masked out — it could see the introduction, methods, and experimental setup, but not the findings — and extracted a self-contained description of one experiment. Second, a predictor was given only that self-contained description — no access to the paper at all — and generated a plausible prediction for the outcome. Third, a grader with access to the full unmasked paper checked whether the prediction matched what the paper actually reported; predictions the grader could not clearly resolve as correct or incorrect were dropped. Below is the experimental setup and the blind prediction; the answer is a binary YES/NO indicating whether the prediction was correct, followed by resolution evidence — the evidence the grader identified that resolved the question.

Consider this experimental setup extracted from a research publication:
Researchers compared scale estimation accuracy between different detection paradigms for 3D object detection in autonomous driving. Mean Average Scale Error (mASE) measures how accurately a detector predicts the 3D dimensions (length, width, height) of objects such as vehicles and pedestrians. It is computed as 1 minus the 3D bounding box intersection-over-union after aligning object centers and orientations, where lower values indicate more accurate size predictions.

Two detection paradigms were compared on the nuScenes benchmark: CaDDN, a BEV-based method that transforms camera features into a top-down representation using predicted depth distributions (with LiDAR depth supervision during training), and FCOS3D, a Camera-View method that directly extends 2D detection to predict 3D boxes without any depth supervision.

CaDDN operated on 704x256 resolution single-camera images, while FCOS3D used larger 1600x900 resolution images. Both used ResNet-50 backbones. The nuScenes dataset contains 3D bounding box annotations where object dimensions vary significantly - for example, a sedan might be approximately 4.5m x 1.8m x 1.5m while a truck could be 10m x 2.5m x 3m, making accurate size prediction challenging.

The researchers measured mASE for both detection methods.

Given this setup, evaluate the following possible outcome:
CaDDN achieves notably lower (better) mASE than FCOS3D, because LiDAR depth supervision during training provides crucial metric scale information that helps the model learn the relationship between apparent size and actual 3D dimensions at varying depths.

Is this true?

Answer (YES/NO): NO